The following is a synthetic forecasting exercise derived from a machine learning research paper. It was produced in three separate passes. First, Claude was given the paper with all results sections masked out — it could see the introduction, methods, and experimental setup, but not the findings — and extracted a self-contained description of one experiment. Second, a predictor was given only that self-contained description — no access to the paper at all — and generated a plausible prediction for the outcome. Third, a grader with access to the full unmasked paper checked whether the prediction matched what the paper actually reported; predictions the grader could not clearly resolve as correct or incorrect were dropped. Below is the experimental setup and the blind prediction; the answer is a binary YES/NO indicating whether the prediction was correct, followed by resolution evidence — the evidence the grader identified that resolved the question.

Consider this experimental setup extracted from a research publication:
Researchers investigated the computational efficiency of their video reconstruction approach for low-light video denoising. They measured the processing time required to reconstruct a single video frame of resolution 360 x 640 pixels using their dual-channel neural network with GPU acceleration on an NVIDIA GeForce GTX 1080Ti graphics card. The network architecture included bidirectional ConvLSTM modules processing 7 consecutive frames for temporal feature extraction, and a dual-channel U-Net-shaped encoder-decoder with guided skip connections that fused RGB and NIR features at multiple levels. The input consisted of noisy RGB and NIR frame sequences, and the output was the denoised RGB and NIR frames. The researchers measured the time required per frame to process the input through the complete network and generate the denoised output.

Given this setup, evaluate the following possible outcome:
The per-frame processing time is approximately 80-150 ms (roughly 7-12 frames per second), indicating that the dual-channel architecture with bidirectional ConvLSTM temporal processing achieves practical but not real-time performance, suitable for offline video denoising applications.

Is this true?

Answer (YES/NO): NO